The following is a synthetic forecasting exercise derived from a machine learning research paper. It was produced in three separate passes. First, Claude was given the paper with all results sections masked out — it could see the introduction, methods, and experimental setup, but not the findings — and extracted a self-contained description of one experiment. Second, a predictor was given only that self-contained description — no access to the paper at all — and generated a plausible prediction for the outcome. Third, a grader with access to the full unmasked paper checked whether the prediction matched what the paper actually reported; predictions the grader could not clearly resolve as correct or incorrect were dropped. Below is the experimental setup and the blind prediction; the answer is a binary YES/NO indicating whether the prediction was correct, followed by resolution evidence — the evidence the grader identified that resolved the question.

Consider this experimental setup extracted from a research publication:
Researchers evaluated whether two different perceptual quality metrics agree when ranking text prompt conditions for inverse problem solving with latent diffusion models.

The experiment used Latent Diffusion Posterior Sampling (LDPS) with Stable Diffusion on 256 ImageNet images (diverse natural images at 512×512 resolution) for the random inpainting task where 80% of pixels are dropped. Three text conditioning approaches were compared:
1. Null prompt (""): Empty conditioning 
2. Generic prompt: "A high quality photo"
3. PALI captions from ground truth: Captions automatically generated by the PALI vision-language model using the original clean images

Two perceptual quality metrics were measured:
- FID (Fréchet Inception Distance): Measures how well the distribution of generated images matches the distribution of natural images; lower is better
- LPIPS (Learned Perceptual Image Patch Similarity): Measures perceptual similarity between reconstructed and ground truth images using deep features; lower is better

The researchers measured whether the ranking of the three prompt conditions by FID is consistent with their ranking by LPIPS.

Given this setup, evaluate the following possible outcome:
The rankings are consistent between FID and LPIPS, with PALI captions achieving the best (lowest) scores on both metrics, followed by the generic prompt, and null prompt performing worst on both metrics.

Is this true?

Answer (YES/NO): NO